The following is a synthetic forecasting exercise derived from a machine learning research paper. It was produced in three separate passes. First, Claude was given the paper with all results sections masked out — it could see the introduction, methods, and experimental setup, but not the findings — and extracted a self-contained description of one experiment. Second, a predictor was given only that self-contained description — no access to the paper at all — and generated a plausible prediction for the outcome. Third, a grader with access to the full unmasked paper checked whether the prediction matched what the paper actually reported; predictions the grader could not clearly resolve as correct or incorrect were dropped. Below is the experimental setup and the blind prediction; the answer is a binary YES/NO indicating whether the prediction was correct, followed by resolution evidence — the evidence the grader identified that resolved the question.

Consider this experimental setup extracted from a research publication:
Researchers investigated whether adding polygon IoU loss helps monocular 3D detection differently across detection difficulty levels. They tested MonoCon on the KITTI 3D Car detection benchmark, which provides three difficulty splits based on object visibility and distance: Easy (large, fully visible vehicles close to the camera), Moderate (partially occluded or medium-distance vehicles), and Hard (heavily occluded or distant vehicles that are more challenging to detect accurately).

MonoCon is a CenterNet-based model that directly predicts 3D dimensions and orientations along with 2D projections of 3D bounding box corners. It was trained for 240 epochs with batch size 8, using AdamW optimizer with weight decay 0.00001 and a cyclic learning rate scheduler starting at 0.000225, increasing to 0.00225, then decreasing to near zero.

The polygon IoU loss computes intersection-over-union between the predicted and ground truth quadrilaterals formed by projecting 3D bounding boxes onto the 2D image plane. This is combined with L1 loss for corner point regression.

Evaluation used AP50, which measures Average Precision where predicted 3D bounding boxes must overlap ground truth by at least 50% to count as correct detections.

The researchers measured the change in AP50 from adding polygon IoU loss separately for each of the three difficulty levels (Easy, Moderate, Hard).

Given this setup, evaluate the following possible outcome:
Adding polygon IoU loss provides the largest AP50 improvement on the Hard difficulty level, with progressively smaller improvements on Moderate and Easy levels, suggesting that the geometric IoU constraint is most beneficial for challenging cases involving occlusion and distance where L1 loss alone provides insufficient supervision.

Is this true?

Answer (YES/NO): NO